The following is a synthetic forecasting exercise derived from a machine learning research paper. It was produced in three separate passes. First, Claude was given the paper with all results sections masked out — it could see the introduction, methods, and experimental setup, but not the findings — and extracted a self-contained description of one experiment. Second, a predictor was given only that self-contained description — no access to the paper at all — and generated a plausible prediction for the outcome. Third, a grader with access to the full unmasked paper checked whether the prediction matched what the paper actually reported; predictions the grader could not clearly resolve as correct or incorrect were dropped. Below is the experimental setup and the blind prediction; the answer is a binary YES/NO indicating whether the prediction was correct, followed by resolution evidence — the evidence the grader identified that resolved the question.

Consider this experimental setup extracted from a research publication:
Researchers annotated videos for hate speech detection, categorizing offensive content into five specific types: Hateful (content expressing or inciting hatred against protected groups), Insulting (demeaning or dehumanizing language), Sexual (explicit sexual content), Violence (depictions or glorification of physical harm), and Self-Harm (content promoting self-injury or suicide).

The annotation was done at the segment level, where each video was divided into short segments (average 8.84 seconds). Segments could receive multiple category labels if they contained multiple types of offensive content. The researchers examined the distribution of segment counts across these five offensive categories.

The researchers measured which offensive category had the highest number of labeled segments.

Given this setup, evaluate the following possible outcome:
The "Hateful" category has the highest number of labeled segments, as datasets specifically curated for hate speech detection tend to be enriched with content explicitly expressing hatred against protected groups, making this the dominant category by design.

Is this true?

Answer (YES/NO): NO